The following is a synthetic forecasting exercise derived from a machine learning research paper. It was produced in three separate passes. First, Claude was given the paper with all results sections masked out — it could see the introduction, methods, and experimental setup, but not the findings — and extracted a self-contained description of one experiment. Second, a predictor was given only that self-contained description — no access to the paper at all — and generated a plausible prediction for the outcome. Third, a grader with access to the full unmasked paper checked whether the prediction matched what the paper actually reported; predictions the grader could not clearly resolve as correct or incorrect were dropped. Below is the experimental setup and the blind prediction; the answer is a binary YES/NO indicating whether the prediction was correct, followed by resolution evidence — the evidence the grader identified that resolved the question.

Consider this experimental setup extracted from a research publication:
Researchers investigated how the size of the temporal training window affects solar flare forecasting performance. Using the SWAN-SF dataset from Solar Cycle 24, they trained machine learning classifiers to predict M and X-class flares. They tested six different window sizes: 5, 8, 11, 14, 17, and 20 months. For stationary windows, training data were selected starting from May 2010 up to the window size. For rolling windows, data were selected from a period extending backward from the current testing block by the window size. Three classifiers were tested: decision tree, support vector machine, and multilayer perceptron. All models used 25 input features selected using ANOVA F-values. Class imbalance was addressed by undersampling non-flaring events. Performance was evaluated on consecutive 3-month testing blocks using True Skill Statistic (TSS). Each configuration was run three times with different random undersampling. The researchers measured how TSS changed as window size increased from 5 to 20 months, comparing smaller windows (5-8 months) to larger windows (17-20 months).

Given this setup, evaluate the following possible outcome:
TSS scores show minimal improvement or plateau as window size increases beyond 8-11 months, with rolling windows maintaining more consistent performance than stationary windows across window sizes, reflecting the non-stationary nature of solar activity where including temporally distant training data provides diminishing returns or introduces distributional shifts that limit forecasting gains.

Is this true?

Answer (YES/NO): NO